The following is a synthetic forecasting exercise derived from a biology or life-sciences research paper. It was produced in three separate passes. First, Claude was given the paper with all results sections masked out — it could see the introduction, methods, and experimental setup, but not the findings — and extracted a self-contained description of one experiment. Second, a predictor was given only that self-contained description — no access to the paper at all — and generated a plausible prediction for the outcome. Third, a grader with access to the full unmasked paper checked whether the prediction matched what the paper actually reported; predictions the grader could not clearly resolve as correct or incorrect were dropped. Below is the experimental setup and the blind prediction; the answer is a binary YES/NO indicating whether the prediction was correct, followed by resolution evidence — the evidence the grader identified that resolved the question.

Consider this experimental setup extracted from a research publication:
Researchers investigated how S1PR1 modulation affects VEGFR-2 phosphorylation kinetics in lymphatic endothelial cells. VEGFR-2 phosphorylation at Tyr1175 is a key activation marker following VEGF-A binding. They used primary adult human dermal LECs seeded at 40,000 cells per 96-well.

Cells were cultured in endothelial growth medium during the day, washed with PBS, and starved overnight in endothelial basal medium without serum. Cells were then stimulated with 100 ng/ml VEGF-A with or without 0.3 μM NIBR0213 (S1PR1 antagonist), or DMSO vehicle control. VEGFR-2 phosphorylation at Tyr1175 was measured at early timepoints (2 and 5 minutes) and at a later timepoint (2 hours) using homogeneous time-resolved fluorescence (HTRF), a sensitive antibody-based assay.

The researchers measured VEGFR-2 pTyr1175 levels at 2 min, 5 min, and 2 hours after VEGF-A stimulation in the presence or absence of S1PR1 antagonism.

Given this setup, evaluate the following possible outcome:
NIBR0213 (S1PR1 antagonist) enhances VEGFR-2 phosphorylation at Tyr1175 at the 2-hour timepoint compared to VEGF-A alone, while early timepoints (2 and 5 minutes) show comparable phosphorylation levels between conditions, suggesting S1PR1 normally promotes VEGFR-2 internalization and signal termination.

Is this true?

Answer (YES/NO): NO